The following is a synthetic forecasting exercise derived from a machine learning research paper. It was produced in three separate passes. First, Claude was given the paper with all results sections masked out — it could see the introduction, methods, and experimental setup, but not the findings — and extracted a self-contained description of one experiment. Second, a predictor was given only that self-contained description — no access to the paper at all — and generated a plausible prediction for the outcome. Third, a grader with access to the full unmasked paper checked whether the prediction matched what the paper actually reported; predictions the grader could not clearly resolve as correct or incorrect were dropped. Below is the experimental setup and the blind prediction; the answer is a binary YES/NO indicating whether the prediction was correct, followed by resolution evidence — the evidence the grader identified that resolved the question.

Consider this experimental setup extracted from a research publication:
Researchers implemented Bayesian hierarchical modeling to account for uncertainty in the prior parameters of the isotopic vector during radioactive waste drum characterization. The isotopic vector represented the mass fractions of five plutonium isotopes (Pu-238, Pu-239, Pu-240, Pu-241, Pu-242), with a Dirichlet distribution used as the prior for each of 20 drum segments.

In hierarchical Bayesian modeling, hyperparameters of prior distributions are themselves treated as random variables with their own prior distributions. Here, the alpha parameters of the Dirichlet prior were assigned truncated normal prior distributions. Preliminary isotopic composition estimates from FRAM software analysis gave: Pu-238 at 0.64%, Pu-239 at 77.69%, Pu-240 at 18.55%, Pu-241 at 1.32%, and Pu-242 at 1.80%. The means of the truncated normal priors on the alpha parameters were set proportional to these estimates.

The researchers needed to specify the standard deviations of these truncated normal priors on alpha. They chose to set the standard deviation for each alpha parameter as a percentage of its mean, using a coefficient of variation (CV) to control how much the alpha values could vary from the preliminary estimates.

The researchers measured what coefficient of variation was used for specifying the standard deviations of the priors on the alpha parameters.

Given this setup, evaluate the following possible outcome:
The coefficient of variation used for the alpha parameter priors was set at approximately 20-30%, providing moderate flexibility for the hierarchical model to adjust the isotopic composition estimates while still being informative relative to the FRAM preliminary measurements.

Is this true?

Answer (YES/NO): NO